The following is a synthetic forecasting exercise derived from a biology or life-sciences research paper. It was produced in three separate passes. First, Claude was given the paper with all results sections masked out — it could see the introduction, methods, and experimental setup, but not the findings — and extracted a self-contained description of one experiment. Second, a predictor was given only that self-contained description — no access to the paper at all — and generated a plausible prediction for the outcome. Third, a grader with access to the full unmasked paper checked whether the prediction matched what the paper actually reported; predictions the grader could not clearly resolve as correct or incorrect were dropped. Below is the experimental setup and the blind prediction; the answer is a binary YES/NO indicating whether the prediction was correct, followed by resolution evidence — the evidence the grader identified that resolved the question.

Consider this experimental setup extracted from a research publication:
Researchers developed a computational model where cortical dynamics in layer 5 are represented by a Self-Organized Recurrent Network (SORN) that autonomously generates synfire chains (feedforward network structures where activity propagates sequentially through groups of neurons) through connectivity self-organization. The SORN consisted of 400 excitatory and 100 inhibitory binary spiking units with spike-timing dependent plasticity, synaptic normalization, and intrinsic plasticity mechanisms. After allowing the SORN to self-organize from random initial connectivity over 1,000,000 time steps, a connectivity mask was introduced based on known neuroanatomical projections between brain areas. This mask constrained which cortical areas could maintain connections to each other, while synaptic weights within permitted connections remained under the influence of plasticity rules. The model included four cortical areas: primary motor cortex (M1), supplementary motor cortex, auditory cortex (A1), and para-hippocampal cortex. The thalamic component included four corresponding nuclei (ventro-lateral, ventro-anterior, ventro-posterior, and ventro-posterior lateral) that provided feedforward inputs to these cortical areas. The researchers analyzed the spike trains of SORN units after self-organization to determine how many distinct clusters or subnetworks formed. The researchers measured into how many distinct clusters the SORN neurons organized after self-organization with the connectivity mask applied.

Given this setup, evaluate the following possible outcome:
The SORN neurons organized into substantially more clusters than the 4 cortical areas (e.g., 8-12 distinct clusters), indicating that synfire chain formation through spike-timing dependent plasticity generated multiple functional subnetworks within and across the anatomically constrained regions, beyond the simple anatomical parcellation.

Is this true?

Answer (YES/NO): NO